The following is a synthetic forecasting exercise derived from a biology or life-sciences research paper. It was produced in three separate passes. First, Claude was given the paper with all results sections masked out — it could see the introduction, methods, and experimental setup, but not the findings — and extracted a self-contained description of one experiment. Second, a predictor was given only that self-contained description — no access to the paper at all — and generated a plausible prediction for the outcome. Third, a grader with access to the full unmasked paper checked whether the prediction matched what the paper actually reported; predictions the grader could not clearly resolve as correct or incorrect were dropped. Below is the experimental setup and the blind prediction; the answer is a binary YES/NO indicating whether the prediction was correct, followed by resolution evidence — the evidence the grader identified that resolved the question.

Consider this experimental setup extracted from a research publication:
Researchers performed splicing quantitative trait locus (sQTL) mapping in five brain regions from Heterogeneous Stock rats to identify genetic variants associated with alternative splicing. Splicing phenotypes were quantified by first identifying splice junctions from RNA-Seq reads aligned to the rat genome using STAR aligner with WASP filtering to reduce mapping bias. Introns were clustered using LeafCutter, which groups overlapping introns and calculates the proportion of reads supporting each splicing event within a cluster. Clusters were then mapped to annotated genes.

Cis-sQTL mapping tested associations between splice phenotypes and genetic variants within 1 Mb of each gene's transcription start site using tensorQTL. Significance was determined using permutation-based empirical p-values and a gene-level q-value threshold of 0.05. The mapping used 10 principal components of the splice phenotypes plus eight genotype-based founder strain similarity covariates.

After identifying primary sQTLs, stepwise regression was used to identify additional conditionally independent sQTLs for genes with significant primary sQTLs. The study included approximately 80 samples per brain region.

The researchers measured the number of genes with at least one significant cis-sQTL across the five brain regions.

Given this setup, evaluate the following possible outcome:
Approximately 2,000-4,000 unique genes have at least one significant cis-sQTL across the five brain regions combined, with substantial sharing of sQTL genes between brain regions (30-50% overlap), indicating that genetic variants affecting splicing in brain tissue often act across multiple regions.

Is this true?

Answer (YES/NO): NO